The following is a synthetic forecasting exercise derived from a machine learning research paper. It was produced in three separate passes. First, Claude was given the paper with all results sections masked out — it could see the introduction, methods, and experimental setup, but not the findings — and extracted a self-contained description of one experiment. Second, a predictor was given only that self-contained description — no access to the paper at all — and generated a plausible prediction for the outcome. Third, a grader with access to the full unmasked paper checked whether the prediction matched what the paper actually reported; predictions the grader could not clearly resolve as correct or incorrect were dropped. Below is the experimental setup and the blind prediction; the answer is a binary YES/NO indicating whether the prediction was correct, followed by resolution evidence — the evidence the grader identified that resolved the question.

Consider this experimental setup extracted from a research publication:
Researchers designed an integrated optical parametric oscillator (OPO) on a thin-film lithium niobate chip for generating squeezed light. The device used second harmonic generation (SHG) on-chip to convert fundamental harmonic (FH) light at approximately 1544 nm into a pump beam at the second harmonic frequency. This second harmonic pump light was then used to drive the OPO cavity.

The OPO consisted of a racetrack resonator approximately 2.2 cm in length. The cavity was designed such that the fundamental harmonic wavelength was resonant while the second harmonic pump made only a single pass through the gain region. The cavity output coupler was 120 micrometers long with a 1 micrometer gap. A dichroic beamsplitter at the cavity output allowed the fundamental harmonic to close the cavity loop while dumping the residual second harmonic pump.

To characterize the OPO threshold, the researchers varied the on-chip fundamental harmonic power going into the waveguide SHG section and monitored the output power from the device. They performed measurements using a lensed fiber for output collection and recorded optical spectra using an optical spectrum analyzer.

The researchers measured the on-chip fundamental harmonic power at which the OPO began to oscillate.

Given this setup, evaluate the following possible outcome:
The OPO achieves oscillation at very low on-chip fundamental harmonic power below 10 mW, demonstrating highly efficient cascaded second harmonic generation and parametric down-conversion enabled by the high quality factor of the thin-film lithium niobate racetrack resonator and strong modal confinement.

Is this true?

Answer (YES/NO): NO